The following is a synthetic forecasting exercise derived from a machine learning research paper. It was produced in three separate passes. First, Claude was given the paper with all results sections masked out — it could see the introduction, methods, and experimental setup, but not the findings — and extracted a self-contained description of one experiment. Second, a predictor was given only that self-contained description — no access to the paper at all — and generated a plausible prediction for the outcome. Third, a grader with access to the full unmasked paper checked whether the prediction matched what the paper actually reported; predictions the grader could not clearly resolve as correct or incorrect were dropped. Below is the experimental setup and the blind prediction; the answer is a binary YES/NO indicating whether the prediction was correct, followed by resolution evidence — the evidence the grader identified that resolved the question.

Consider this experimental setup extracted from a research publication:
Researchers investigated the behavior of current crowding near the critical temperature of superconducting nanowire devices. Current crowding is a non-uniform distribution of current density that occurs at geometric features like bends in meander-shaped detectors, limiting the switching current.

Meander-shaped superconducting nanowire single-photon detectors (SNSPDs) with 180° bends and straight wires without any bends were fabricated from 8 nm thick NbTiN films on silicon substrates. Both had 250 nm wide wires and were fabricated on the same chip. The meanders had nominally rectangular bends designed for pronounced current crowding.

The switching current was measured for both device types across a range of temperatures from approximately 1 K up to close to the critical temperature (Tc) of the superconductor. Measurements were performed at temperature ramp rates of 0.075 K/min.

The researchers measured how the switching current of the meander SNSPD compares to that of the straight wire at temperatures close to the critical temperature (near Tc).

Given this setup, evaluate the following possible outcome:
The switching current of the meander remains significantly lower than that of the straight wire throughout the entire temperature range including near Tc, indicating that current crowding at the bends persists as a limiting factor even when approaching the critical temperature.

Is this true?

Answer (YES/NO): NO